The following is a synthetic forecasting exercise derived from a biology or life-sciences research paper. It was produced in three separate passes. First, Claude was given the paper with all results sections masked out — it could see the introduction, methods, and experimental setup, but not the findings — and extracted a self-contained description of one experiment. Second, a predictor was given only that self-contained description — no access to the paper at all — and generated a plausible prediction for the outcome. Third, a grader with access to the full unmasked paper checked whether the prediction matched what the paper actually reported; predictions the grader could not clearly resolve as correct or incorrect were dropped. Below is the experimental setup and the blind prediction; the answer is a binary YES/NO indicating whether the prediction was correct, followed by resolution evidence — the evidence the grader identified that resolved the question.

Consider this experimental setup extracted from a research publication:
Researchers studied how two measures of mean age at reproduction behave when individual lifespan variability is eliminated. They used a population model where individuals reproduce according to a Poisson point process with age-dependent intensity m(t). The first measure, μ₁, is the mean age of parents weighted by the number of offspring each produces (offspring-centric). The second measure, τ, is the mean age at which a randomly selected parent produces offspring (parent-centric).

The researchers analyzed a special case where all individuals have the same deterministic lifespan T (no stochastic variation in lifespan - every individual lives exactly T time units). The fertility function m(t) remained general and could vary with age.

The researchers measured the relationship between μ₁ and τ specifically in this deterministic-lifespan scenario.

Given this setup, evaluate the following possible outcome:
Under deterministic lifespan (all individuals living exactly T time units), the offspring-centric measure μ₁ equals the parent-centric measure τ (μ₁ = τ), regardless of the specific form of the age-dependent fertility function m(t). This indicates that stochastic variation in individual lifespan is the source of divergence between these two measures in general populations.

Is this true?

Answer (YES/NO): YES